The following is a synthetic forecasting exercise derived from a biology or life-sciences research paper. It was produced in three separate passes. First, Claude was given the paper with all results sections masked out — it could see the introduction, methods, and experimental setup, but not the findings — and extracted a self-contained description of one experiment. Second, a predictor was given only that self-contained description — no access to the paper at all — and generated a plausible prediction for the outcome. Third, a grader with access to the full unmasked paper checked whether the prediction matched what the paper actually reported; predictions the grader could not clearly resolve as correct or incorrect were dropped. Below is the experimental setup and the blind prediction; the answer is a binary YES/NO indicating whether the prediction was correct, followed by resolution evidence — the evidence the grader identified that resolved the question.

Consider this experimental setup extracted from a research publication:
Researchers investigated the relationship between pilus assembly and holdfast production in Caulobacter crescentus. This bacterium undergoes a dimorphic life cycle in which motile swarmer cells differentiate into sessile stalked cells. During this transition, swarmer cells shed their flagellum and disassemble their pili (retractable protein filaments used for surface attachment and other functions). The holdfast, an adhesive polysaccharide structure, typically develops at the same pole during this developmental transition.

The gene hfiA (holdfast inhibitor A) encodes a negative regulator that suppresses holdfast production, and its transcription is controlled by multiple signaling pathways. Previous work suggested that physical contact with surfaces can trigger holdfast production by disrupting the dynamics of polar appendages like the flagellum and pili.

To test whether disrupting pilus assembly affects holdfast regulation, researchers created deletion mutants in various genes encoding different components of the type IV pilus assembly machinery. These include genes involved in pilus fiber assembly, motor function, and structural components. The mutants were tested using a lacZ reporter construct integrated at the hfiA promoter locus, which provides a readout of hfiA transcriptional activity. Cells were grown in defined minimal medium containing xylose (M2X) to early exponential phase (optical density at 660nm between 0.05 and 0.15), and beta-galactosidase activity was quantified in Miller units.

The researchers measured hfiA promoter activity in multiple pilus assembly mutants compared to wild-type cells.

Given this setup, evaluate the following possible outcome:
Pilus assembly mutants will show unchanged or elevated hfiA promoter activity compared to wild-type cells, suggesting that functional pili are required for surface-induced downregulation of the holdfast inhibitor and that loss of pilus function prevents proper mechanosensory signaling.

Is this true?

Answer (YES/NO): NO